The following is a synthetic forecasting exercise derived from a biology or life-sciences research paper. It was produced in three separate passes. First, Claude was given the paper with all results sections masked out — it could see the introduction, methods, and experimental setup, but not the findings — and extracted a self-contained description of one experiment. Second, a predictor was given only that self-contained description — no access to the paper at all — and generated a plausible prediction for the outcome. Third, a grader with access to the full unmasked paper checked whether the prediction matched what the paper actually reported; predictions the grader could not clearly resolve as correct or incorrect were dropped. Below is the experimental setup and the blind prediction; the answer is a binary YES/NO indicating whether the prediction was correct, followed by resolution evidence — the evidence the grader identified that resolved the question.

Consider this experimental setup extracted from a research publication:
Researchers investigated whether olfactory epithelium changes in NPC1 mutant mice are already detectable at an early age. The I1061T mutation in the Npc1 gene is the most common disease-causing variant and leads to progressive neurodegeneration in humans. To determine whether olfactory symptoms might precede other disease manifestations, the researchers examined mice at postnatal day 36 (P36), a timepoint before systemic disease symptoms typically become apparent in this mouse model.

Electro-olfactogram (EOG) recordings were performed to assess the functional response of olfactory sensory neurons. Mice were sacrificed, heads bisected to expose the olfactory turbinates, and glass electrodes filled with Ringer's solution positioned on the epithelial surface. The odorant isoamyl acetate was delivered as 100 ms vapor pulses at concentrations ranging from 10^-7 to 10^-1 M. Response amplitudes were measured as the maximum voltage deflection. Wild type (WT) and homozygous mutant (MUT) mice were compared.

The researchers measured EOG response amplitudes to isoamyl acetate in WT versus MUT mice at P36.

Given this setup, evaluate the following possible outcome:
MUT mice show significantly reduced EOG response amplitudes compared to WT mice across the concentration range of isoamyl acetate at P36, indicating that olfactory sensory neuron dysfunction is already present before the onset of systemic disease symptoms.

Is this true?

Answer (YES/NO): YES